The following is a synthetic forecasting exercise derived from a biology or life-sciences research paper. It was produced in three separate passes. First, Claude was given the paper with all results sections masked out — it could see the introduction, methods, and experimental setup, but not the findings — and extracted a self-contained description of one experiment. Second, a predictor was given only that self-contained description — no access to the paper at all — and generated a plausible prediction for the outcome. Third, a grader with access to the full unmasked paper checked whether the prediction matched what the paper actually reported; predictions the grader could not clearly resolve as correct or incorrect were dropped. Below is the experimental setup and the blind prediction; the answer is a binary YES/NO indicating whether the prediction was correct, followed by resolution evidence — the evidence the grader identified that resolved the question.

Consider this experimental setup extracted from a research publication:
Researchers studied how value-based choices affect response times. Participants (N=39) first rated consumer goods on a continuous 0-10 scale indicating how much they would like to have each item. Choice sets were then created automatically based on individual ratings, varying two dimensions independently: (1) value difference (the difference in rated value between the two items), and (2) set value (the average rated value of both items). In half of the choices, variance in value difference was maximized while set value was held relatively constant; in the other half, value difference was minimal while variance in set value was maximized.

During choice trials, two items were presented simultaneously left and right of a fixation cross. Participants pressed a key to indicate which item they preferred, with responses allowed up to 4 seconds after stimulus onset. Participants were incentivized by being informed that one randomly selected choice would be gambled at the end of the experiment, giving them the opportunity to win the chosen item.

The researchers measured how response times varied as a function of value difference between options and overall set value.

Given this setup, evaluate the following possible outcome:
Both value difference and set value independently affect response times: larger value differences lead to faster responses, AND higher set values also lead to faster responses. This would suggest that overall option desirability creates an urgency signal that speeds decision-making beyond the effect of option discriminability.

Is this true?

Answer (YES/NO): YES